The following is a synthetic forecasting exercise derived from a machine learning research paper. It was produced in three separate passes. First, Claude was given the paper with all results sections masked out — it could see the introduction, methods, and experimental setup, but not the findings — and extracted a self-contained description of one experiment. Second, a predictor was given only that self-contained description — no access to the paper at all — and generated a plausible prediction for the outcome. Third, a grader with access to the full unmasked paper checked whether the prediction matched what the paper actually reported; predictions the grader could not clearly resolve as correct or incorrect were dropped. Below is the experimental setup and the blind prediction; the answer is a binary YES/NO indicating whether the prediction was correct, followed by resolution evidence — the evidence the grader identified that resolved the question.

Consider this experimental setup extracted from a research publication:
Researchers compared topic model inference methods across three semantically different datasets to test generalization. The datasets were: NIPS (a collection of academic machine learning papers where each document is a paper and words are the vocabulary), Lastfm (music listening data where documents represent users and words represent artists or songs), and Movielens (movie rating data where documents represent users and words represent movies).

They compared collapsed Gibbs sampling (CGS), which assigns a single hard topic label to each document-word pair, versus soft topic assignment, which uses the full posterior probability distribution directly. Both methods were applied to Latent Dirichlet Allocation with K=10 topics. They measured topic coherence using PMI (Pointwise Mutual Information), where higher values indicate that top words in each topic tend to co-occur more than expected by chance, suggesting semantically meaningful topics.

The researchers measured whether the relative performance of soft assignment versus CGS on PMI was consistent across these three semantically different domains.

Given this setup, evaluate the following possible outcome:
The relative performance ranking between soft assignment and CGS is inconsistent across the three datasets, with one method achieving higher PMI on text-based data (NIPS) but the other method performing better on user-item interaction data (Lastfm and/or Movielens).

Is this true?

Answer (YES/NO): NO